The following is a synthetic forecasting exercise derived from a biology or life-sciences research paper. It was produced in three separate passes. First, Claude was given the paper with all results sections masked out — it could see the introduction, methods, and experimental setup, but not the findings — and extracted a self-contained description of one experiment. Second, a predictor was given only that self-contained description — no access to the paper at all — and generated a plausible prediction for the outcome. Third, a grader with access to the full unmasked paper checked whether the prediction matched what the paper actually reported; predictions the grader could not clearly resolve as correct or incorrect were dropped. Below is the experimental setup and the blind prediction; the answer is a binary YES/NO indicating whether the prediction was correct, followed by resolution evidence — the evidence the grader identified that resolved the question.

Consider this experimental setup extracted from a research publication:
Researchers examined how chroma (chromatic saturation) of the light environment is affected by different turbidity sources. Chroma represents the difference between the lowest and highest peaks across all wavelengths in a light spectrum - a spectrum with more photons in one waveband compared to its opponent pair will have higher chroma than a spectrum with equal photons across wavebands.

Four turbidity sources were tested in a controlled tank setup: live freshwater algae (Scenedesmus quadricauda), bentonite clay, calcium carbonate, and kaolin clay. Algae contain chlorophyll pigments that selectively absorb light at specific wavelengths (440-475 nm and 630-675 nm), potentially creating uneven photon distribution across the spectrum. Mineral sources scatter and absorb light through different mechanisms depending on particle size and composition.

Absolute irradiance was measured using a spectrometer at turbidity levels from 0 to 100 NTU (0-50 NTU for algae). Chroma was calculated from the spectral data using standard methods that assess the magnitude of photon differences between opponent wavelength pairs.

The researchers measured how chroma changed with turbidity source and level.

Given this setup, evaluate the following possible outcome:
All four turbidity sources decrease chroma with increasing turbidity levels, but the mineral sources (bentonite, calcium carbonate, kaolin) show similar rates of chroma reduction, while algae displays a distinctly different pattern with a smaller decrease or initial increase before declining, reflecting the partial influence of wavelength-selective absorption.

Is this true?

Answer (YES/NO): NO